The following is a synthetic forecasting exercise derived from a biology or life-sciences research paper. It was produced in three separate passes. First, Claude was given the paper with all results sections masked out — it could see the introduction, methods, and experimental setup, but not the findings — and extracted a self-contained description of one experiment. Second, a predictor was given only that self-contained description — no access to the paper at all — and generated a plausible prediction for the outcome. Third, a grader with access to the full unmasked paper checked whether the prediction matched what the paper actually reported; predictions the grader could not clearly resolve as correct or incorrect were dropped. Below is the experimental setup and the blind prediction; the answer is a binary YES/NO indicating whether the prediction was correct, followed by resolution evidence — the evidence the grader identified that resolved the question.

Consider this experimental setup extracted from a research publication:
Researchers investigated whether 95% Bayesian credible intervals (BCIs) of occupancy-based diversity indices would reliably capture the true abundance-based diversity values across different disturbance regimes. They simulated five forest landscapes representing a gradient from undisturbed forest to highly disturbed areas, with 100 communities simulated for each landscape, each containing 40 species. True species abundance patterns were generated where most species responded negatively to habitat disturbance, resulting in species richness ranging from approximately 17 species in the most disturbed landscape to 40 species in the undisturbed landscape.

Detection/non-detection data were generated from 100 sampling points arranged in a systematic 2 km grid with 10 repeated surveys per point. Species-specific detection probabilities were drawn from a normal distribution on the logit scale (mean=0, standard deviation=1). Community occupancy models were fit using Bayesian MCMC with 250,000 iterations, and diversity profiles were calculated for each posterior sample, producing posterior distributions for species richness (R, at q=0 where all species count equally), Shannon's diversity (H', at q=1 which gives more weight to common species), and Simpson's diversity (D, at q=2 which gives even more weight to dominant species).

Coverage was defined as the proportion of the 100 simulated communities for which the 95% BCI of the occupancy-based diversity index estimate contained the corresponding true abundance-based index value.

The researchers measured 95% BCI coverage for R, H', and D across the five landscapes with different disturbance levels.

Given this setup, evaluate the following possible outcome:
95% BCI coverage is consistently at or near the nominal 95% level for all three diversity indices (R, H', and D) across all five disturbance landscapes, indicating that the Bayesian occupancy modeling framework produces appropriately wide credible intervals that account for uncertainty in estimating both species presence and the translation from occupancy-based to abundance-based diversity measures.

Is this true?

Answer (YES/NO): NO